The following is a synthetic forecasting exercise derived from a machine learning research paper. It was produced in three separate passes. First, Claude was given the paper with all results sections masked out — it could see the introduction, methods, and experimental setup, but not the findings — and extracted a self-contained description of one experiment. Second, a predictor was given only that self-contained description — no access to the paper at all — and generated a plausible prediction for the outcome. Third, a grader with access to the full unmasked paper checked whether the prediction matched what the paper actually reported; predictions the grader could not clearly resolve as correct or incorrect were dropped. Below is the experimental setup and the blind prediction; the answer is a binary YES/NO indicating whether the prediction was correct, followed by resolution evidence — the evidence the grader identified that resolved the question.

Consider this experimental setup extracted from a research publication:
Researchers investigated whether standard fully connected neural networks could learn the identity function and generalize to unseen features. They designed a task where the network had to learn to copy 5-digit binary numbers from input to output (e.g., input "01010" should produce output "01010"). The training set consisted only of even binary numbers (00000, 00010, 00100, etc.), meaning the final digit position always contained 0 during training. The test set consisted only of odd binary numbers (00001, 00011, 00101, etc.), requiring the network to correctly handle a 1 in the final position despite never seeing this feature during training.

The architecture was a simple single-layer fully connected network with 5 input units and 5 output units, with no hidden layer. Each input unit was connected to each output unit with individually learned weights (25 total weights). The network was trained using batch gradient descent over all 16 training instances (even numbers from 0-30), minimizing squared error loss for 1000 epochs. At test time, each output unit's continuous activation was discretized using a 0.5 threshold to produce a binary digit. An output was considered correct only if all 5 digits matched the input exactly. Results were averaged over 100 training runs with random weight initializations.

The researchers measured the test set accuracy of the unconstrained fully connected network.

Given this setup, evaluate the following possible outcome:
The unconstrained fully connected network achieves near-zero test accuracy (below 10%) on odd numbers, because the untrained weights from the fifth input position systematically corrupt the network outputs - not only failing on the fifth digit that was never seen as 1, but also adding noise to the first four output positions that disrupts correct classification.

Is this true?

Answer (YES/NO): NO